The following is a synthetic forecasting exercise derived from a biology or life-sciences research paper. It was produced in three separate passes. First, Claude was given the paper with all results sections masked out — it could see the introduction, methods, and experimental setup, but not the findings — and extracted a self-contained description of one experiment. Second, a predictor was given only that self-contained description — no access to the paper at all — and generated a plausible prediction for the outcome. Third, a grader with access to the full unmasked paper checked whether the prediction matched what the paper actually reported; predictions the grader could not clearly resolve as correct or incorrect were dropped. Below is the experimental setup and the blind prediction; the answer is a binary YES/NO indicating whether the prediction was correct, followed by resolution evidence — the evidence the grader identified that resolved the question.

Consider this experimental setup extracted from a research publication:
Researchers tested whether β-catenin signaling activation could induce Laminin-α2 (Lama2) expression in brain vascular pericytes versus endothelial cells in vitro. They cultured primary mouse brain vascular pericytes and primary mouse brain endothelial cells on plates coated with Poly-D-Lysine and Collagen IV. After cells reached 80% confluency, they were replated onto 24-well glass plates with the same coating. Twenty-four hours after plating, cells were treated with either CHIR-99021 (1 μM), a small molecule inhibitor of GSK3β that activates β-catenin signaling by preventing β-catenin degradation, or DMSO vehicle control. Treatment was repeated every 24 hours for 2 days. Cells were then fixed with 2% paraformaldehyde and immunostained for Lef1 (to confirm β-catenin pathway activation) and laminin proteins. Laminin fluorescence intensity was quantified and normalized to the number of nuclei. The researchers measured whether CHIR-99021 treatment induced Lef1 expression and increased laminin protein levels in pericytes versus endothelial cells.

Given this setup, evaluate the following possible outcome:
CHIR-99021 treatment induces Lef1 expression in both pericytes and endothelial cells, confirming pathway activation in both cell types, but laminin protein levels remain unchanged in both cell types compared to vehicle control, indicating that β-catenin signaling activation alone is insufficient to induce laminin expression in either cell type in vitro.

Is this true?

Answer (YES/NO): NO